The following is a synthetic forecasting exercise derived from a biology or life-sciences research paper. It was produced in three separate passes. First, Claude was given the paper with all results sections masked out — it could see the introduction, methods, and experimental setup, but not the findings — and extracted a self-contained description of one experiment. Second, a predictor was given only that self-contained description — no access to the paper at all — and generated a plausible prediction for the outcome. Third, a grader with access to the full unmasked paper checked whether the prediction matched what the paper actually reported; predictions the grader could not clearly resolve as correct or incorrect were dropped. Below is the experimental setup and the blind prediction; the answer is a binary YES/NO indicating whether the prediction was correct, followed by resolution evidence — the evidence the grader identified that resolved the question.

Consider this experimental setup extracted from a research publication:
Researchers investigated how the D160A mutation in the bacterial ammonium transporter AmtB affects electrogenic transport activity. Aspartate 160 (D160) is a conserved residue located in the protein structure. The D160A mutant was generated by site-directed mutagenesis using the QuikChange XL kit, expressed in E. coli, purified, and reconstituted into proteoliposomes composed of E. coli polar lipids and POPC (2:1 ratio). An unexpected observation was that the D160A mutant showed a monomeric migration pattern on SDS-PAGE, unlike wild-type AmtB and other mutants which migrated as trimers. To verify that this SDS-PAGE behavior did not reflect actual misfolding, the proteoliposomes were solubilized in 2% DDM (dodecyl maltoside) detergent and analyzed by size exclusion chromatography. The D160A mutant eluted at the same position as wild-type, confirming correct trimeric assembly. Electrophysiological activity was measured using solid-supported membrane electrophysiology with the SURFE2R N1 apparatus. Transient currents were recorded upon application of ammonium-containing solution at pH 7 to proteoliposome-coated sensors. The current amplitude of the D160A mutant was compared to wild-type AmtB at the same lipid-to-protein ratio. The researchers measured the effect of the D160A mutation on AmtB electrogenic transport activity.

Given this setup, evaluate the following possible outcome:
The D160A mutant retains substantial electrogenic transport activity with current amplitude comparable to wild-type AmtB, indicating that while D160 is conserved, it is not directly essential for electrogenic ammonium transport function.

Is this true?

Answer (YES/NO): NO